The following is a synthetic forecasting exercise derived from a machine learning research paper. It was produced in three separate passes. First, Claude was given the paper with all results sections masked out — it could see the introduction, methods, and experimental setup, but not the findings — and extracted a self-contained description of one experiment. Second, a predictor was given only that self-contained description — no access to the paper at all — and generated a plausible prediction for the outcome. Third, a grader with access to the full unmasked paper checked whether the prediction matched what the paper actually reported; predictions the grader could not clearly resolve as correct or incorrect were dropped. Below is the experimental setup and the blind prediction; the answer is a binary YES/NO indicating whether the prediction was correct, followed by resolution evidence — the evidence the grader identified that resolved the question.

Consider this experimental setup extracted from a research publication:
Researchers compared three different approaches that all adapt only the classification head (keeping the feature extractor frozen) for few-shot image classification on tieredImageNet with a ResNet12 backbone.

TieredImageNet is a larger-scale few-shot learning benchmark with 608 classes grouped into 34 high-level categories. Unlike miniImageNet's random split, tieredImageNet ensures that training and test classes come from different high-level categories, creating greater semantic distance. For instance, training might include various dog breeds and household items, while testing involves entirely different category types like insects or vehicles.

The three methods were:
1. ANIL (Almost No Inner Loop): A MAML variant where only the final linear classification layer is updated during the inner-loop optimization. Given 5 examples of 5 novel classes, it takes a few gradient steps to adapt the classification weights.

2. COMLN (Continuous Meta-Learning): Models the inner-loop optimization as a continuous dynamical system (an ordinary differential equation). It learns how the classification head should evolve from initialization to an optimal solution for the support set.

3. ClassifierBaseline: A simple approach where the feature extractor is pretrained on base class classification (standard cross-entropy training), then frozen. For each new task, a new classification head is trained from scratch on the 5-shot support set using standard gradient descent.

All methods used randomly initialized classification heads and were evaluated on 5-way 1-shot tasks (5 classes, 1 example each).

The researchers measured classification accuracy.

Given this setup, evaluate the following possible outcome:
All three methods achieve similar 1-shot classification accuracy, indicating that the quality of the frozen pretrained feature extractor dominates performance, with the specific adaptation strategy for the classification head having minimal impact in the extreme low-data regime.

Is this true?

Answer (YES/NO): NO